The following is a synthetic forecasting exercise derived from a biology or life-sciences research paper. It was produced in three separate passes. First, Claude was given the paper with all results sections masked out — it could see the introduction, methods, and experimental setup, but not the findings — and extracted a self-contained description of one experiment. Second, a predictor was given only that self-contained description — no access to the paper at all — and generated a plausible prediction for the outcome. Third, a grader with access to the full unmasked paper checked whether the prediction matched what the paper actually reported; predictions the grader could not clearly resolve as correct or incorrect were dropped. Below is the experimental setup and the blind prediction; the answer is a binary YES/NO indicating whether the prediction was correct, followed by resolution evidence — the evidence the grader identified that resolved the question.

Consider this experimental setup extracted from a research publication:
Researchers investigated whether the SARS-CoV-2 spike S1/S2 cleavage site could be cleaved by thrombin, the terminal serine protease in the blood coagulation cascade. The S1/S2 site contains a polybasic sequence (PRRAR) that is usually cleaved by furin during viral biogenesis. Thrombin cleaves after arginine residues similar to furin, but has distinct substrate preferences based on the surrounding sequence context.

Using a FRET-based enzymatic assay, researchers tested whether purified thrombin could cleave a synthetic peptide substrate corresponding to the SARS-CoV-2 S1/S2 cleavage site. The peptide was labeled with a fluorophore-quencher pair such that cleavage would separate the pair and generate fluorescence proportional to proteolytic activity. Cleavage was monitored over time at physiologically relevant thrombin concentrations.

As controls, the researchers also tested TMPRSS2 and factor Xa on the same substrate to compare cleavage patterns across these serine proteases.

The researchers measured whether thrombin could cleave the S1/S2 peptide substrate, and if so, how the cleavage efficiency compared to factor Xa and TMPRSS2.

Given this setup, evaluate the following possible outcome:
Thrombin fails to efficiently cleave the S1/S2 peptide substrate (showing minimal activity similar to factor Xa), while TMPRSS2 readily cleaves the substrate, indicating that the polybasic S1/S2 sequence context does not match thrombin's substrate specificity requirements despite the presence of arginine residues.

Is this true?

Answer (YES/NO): NO